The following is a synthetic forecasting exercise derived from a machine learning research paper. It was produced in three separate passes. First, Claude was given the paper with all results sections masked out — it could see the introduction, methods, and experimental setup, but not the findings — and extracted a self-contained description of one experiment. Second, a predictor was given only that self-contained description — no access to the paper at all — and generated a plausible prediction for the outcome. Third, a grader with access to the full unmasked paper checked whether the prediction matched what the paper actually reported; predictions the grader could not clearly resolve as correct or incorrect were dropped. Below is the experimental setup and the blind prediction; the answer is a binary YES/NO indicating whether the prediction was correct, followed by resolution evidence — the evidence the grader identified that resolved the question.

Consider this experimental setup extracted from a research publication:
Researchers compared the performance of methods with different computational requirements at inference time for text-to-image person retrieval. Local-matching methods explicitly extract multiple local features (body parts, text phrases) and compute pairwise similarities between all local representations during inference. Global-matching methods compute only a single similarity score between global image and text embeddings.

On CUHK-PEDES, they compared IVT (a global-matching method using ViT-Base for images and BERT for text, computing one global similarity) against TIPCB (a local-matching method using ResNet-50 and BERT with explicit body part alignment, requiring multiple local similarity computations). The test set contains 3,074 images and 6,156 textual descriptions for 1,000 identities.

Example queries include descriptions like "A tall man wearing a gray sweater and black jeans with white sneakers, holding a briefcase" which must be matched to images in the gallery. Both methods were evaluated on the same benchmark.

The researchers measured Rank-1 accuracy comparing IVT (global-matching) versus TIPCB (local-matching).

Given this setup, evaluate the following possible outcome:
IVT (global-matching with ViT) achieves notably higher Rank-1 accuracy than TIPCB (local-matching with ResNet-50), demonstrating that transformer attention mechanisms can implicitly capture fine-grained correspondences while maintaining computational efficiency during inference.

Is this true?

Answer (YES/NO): NO